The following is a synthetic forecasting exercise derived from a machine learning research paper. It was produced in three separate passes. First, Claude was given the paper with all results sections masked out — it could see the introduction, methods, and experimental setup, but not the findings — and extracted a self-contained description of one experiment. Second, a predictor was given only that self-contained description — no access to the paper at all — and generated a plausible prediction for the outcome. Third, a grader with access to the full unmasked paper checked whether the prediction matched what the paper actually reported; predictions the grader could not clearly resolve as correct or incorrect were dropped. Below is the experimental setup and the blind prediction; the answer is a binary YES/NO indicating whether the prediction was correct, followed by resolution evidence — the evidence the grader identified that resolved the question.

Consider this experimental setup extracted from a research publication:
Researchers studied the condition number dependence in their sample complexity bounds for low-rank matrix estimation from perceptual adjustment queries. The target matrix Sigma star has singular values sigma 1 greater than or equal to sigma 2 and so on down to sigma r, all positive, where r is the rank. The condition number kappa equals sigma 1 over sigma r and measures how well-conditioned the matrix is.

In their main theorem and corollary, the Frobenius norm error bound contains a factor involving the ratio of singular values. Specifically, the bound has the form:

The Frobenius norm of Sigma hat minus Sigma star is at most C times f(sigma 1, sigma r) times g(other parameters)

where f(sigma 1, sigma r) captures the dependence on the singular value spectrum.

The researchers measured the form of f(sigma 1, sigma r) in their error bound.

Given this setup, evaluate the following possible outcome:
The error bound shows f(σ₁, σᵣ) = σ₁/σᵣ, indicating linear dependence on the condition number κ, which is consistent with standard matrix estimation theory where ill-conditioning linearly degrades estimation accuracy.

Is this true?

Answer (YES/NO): NO